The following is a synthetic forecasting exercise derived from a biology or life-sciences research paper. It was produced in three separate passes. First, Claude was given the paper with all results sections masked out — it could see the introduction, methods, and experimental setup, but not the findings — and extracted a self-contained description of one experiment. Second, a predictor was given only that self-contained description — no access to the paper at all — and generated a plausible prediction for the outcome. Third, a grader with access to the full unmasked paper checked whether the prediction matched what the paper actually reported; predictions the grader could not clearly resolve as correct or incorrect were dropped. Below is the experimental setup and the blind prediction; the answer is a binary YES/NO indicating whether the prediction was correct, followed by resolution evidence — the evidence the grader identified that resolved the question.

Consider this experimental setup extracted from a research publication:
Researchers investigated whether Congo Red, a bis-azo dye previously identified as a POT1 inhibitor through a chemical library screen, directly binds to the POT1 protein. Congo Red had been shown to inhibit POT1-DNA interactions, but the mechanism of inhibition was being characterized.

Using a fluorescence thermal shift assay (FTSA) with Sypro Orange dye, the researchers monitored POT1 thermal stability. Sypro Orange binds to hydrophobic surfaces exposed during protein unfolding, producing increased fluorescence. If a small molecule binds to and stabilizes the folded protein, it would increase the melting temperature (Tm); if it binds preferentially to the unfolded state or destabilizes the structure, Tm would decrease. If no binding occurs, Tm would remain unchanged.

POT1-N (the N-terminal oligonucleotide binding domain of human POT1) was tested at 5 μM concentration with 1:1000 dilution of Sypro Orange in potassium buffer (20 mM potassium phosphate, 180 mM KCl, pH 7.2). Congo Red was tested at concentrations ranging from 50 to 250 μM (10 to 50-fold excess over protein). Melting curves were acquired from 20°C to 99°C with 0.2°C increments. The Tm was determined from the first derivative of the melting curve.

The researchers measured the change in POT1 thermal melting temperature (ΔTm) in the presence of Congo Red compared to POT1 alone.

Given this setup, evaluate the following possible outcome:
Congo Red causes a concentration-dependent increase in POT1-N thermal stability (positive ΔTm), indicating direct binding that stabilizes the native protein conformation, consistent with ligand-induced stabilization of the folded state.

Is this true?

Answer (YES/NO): NO